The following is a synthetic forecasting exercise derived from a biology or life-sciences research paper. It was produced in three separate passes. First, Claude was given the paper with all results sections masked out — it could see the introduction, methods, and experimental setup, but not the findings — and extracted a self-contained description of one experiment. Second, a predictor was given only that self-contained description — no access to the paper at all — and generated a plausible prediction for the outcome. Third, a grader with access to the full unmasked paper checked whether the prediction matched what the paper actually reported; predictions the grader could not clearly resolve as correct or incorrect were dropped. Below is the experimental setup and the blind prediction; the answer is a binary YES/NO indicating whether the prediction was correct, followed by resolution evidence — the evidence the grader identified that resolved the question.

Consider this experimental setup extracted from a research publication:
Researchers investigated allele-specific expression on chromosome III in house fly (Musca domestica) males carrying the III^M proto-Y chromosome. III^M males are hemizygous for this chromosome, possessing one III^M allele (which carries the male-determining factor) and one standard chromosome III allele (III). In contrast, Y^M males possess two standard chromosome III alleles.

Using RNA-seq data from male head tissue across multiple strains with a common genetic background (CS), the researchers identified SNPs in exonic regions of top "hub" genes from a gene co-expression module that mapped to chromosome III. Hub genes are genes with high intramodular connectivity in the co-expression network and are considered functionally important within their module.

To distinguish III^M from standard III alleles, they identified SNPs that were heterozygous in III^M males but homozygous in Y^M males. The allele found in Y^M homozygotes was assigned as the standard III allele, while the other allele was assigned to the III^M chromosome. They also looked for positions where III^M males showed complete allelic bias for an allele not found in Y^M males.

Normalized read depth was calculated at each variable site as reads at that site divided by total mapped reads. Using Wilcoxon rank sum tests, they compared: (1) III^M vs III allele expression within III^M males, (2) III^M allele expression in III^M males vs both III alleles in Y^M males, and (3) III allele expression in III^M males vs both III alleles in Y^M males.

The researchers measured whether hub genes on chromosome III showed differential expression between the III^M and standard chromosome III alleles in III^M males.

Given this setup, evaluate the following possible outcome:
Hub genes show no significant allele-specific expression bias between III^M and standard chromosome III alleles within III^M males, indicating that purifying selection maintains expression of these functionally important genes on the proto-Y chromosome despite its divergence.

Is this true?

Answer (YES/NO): NO